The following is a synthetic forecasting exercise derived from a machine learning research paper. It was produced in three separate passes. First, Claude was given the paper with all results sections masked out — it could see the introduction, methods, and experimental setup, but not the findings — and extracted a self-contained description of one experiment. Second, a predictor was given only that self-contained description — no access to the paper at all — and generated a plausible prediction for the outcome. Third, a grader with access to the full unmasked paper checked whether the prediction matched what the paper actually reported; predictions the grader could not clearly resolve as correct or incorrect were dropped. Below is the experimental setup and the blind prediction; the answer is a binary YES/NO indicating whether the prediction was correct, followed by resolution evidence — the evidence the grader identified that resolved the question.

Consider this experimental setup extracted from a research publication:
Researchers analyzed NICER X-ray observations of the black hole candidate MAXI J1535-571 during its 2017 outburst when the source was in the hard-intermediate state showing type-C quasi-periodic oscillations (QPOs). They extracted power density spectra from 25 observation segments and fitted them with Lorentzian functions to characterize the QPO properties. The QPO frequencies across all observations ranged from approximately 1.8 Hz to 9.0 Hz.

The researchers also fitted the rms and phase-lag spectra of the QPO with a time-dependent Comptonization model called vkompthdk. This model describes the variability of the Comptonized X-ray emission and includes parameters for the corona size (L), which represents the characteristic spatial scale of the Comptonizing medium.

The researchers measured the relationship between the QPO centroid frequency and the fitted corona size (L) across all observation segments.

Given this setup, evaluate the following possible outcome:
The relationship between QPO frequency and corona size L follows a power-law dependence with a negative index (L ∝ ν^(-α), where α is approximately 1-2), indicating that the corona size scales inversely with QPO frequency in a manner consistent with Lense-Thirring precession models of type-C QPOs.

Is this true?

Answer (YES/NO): NO